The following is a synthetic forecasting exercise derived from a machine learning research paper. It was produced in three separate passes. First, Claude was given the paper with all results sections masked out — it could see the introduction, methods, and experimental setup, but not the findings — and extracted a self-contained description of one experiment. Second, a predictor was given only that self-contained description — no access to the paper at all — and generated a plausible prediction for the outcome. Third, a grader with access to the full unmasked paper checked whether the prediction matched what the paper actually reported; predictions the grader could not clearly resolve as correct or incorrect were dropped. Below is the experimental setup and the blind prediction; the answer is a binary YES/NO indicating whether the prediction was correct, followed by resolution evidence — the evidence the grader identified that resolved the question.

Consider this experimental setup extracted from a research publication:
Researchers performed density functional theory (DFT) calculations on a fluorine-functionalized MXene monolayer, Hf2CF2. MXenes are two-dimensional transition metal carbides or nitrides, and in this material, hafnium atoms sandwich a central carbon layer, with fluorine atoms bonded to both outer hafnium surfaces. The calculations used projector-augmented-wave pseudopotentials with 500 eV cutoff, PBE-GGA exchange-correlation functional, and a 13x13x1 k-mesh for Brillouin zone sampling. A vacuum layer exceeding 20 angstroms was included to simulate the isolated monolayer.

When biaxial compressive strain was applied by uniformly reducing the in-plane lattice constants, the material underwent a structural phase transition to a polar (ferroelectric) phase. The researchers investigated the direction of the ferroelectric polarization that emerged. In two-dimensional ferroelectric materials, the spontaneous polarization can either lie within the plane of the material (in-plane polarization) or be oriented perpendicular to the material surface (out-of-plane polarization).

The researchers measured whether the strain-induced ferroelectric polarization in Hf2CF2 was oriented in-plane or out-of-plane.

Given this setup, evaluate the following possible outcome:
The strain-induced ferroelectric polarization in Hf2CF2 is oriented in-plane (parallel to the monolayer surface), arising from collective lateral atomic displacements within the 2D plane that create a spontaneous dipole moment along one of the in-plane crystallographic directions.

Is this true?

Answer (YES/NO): NO